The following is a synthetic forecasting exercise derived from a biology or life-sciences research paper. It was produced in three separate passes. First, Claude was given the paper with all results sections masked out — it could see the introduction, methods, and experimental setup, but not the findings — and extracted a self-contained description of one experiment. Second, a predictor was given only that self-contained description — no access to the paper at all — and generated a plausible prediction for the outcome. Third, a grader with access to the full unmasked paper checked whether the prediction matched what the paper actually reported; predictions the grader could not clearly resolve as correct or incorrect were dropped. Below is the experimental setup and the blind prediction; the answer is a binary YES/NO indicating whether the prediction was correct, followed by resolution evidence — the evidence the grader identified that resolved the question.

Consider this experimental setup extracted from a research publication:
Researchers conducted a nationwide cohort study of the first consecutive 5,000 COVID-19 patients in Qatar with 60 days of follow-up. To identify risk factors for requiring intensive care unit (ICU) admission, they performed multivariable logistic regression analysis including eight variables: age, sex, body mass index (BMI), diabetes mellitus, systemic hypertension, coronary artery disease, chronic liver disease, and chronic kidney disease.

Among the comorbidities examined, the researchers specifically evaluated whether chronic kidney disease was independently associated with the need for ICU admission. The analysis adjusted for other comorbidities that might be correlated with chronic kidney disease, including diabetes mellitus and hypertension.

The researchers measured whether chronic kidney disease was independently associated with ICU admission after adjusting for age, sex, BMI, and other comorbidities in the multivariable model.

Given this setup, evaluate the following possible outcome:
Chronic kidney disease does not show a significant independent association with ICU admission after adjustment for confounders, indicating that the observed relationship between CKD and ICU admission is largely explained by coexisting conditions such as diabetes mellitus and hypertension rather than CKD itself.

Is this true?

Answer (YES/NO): NO